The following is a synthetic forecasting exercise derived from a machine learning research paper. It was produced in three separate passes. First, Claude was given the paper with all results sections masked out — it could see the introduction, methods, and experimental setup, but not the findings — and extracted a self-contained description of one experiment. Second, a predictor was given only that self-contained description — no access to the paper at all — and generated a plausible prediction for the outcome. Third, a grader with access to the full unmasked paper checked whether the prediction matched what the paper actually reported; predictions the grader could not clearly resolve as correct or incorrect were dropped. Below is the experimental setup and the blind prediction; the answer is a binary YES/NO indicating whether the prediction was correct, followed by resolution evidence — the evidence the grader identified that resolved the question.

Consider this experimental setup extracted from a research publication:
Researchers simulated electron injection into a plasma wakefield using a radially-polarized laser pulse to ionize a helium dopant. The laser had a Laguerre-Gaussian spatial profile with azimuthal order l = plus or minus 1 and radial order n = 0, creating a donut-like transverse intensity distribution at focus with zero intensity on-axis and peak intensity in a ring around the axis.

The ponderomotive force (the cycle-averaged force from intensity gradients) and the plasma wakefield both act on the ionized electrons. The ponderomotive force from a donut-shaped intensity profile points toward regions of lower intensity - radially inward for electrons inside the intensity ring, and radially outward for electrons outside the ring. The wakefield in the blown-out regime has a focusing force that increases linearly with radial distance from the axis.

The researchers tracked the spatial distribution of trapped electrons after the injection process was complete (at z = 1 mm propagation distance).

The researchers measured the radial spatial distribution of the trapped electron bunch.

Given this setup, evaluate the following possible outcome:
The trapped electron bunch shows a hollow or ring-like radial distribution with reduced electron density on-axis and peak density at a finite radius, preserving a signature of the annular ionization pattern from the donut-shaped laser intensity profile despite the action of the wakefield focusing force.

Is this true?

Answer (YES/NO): NO